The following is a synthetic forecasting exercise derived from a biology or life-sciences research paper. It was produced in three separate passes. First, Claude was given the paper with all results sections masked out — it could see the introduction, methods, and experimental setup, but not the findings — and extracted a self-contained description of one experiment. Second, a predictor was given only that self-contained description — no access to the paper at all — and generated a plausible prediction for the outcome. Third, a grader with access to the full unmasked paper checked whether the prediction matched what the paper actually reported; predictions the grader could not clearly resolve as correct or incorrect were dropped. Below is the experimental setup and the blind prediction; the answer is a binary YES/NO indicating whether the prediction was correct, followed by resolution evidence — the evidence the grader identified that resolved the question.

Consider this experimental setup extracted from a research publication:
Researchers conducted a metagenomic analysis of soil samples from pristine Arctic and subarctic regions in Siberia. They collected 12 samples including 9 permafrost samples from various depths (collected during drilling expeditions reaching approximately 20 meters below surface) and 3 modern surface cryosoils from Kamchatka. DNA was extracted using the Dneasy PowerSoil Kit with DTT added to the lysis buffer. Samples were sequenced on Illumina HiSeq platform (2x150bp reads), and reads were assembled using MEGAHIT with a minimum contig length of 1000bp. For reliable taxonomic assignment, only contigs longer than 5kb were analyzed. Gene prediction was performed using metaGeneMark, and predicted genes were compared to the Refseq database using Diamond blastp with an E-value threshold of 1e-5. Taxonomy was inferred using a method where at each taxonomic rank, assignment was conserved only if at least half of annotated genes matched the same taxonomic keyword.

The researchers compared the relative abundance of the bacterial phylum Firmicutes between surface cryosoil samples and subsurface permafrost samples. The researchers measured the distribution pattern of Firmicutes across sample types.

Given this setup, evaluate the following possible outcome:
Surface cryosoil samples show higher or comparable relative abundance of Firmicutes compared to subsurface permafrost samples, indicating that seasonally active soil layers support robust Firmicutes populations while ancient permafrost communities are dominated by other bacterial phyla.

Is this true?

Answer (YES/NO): NO